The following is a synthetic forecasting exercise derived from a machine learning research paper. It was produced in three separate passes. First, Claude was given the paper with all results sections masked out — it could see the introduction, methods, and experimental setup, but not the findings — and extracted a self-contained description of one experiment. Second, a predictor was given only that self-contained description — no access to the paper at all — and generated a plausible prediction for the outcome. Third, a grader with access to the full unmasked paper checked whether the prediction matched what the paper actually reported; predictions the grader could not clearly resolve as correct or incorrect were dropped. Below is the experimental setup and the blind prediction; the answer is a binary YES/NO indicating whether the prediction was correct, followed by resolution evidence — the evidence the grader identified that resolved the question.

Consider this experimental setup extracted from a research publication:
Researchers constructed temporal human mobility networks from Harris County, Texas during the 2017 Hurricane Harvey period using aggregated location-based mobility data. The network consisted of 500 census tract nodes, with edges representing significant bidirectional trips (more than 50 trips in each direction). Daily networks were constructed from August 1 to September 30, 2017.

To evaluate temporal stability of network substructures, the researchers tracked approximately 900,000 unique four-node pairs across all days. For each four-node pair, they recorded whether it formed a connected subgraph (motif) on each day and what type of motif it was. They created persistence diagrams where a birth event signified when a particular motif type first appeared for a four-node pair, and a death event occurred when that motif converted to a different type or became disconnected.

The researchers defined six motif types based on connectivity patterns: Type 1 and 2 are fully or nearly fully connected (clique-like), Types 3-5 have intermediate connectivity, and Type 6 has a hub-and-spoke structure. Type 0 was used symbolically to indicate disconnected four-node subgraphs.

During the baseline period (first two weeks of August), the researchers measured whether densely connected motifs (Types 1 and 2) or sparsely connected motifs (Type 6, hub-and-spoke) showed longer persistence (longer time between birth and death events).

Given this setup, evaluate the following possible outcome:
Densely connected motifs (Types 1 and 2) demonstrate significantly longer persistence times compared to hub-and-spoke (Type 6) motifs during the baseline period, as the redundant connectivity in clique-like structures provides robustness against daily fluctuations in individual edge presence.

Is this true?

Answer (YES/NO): YES